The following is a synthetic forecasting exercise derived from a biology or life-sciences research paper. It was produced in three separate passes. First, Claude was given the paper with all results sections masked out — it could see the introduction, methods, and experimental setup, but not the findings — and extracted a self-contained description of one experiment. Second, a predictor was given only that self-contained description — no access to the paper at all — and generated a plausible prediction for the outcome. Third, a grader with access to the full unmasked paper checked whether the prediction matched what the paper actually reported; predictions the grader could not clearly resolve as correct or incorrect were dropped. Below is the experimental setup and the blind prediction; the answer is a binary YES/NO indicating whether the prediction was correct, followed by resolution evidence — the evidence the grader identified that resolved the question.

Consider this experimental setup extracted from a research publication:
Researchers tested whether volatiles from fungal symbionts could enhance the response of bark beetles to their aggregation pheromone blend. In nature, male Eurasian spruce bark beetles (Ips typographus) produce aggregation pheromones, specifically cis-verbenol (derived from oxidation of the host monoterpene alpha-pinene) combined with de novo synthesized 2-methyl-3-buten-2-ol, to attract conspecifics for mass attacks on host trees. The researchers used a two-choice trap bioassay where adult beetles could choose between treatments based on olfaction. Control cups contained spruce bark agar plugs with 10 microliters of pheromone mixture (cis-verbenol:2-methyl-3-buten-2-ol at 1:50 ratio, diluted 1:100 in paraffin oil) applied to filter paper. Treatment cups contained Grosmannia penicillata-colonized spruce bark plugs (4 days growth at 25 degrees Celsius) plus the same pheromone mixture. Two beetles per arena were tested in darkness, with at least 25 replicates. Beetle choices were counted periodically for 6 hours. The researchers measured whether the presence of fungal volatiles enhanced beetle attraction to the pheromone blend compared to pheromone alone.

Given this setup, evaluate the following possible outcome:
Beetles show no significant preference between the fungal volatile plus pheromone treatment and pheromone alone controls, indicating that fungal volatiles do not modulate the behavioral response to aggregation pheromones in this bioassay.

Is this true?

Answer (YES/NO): NO